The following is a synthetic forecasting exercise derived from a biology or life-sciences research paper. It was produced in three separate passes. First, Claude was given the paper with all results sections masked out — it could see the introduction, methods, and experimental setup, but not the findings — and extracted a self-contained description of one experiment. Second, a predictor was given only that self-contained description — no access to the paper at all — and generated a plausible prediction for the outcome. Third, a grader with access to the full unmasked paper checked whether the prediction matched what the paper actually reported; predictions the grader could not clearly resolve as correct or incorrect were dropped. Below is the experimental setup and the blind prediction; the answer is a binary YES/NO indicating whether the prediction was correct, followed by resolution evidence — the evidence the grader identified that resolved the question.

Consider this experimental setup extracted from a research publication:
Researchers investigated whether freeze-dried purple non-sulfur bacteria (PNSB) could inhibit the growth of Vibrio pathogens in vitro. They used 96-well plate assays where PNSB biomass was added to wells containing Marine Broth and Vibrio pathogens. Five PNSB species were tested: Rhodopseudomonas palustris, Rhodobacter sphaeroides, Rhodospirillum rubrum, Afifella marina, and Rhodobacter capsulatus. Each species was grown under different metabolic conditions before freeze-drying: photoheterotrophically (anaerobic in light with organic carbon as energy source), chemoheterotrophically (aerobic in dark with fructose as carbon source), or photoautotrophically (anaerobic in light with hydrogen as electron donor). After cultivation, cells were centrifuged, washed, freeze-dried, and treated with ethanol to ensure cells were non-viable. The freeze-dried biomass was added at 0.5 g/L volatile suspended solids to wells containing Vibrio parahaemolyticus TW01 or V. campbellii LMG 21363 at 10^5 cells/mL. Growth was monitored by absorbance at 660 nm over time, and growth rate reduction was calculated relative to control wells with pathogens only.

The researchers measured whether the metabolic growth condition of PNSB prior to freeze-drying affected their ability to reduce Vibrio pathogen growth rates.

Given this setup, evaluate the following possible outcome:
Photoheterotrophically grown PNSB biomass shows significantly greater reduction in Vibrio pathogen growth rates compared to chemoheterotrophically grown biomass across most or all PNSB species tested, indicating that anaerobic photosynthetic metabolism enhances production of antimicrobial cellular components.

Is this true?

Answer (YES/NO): NO